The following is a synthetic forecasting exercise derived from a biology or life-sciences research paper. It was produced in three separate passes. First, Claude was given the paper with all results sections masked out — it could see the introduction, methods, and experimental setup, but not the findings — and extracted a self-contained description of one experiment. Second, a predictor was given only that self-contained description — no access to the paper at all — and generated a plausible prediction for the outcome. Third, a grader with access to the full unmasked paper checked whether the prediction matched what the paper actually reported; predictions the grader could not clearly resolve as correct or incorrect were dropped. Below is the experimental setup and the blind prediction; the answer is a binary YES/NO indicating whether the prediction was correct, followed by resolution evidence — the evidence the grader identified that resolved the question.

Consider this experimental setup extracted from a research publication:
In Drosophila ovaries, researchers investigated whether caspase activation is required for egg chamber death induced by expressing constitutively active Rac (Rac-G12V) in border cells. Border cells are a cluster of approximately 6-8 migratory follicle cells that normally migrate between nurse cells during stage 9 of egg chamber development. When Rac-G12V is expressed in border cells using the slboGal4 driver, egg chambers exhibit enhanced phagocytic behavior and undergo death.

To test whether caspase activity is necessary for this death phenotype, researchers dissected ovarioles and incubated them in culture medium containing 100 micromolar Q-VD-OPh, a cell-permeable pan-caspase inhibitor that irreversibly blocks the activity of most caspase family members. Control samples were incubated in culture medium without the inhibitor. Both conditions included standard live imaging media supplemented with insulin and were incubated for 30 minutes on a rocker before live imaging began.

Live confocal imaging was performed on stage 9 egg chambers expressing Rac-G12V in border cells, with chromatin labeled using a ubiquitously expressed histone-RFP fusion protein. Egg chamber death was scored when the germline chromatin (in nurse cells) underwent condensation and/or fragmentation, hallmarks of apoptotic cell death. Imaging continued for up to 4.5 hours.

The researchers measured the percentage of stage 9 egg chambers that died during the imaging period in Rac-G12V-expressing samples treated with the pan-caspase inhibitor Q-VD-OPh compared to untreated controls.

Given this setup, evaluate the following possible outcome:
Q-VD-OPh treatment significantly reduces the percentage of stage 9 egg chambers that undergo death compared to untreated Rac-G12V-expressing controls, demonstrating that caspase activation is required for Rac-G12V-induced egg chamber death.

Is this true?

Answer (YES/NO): YES